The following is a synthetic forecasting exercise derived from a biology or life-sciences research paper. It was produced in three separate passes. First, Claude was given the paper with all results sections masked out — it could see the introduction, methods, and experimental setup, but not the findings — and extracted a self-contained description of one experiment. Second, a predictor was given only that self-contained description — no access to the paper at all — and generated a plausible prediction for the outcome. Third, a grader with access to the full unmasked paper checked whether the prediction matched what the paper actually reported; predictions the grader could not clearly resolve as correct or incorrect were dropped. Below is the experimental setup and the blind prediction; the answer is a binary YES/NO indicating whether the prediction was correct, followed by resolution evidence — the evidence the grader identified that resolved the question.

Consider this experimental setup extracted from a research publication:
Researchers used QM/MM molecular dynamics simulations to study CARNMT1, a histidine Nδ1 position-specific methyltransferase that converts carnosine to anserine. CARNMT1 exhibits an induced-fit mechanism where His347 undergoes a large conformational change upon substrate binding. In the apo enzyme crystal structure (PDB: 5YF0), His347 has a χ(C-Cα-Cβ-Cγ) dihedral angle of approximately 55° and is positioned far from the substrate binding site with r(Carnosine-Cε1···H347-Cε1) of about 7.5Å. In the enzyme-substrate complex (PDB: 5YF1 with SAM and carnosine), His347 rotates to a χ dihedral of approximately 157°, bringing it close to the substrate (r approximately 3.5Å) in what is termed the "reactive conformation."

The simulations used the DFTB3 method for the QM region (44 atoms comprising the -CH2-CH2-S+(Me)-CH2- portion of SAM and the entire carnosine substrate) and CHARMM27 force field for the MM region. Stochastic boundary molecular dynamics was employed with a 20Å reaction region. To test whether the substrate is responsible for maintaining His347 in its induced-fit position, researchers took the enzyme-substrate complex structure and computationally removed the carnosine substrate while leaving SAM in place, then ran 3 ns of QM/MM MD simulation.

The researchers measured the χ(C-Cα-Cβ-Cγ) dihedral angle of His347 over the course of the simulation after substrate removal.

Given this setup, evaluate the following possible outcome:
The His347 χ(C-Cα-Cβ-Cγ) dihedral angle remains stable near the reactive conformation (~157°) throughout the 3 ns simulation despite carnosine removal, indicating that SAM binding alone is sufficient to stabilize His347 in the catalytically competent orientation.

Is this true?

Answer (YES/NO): NO